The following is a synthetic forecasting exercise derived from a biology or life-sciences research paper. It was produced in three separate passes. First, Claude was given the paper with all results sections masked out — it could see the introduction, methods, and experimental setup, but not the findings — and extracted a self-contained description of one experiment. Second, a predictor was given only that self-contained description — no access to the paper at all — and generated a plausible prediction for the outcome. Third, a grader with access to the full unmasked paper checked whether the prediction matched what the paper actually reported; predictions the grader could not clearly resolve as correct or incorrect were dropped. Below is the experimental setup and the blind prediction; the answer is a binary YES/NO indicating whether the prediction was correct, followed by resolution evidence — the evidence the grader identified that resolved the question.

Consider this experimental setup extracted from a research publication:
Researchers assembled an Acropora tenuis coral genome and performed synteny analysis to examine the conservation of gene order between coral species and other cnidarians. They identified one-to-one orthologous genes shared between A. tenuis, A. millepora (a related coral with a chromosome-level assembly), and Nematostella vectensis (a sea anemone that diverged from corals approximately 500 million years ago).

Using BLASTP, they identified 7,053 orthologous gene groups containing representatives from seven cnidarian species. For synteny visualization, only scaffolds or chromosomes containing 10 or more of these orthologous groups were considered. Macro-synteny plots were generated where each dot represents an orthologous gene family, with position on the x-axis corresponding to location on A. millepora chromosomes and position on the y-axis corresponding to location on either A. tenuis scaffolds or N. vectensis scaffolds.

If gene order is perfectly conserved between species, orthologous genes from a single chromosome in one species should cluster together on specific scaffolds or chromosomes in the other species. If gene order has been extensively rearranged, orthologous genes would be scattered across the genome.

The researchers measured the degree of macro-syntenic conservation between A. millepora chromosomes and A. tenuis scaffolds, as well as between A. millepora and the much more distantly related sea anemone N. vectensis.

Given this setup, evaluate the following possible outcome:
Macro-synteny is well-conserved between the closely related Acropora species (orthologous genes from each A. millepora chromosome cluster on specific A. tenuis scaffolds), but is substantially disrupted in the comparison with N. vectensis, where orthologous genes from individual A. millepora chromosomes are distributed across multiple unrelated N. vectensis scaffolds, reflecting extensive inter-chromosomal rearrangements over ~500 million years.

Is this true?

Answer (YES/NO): NO